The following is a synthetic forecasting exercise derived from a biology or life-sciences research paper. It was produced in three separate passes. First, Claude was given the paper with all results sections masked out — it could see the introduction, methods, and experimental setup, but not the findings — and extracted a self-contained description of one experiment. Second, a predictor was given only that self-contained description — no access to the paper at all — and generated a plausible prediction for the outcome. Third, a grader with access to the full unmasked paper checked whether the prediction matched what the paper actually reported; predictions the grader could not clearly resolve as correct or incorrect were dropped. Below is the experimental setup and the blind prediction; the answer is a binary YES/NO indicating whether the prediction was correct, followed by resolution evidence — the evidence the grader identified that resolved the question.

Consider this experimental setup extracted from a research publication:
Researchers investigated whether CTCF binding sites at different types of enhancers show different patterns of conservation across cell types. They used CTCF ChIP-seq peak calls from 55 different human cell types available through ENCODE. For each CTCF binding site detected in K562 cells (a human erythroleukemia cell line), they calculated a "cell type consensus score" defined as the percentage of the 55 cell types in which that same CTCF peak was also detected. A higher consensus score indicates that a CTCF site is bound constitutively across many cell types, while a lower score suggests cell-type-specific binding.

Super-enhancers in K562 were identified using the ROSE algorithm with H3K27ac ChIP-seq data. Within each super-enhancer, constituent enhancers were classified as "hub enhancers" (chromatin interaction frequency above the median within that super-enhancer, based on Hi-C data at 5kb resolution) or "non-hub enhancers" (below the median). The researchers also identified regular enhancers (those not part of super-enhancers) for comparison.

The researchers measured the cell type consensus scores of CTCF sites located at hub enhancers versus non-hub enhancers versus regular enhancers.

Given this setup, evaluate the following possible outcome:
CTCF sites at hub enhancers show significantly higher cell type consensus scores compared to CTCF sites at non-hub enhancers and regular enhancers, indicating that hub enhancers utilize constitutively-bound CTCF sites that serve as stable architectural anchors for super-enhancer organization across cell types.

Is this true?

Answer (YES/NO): YES